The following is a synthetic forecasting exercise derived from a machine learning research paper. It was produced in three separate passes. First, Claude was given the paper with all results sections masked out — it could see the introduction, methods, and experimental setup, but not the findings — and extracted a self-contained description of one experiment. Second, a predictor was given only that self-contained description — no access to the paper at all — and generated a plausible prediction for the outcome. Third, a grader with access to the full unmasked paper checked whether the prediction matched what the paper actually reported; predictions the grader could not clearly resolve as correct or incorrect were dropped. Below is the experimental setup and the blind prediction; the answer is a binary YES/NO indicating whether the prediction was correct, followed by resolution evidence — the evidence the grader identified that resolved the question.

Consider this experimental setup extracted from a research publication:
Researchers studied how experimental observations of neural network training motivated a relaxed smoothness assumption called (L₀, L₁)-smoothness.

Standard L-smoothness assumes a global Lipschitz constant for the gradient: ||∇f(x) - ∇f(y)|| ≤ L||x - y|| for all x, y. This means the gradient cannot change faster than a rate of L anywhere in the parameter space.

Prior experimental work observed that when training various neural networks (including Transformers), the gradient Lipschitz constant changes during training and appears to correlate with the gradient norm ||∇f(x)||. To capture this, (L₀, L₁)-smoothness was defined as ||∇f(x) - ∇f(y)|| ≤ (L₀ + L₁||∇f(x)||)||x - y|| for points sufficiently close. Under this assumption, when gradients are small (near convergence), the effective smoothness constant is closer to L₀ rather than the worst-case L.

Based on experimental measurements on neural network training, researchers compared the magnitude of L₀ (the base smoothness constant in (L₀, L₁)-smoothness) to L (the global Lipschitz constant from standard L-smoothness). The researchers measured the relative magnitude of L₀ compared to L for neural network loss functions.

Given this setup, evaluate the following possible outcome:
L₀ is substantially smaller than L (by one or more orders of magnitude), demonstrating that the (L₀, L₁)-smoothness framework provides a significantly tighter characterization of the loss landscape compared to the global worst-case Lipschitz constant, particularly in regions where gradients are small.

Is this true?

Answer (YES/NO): YES